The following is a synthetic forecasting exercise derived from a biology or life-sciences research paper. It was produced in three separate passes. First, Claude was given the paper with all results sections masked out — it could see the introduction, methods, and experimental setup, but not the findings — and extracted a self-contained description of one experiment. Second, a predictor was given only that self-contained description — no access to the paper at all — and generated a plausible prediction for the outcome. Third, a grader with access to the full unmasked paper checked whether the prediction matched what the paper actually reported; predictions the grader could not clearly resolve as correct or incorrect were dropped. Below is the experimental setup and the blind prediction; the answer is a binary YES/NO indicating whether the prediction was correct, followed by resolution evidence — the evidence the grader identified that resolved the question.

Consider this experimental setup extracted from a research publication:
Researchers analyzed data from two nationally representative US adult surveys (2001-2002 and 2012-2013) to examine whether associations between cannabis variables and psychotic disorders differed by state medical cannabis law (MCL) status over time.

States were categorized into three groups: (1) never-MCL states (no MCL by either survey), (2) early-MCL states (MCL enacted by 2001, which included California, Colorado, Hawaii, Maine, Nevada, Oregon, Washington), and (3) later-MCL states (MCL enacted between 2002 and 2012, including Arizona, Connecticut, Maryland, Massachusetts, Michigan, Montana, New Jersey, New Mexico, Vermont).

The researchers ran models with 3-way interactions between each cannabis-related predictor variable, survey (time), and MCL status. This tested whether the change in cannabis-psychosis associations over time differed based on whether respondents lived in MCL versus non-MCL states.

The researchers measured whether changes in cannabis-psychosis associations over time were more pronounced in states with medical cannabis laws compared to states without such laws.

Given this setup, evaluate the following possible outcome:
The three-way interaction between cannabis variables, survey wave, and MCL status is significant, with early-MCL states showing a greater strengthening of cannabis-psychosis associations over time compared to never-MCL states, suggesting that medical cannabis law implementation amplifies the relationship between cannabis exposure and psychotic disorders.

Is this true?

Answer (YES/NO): NO